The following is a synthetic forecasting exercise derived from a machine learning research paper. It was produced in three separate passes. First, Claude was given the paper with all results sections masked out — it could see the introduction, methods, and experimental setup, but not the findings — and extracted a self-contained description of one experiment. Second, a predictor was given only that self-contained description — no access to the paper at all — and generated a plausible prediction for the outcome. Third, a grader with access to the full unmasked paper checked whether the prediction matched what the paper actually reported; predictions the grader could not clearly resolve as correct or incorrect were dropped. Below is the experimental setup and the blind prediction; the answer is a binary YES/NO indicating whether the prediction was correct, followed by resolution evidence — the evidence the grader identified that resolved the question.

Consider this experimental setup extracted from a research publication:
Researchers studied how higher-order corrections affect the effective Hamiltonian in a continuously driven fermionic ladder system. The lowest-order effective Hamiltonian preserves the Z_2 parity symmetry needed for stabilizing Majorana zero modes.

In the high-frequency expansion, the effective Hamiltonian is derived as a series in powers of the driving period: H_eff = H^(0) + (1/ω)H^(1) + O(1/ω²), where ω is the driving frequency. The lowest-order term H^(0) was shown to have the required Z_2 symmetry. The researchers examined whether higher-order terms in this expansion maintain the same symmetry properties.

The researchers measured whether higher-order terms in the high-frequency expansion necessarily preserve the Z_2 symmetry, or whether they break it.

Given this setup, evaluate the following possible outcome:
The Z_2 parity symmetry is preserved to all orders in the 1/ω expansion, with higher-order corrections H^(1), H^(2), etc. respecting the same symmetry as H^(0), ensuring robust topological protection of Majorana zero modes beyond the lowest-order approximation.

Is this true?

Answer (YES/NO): NO